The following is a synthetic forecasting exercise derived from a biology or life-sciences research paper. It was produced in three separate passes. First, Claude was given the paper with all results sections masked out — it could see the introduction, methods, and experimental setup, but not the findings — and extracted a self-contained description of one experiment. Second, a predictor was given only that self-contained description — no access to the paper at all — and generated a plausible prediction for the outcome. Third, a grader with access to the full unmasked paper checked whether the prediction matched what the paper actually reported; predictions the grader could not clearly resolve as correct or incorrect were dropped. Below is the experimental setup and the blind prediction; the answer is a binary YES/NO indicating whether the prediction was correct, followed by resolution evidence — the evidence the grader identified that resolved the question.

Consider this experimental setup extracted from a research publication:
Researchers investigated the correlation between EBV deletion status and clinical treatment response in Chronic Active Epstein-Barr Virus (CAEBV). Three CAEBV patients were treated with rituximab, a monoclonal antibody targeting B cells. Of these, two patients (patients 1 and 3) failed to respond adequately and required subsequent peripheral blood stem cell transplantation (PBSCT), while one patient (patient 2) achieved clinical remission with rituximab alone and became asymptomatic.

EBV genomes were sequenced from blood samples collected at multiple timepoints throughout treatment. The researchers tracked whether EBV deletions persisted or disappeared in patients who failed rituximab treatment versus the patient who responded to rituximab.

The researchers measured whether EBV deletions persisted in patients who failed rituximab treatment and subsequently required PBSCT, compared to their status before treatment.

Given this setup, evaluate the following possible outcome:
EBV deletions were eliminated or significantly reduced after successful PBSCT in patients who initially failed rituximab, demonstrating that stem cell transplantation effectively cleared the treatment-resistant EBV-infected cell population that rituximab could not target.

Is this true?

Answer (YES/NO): YES